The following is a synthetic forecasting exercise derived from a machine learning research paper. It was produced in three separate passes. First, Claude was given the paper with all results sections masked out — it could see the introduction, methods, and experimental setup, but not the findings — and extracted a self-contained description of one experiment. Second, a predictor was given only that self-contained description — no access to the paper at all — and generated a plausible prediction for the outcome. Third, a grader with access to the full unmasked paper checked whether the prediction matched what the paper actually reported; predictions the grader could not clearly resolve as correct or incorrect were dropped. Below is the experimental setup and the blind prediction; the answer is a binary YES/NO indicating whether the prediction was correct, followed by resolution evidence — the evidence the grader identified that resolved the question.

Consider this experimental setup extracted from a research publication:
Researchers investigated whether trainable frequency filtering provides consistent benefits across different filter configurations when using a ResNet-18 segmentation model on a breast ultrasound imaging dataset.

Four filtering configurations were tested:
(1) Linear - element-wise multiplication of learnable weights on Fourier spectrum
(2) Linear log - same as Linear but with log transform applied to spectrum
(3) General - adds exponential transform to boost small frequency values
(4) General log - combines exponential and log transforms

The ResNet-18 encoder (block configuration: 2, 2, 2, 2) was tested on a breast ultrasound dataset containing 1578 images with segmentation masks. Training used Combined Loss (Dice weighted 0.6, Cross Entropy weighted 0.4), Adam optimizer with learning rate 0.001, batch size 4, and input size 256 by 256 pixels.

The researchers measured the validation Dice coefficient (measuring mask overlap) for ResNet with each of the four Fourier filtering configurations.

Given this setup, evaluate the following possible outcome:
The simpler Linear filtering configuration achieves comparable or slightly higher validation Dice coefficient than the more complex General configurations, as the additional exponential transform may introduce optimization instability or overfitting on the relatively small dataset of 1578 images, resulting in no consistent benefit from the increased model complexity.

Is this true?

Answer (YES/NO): YES